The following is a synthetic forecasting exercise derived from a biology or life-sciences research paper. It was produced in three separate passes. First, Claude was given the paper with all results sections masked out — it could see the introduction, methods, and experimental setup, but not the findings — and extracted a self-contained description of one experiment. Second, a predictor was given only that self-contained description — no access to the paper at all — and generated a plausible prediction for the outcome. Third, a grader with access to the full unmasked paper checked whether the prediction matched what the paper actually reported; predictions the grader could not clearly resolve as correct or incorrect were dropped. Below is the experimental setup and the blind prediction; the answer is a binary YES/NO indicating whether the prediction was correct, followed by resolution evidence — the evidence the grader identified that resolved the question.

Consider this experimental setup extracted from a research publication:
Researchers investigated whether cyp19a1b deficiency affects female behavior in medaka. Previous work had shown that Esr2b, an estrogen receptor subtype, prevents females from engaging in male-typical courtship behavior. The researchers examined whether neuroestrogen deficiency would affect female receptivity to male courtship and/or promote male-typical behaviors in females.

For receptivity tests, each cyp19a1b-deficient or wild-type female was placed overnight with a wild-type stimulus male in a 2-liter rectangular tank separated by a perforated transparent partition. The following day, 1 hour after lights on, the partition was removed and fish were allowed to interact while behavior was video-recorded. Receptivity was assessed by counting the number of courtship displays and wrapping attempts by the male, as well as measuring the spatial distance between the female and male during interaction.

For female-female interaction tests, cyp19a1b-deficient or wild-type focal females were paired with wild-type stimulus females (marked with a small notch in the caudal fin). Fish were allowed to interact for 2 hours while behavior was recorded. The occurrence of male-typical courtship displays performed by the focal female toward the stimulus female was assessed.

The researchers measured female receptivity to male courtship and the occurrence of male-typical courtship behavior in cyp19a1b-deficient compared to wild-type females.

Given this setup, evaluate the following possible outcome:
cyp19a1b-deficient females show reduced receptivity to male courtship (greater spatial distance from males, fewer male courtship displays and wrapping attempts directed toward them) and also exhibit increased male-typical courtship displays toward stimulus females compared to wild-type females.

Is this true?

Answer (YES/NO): NO